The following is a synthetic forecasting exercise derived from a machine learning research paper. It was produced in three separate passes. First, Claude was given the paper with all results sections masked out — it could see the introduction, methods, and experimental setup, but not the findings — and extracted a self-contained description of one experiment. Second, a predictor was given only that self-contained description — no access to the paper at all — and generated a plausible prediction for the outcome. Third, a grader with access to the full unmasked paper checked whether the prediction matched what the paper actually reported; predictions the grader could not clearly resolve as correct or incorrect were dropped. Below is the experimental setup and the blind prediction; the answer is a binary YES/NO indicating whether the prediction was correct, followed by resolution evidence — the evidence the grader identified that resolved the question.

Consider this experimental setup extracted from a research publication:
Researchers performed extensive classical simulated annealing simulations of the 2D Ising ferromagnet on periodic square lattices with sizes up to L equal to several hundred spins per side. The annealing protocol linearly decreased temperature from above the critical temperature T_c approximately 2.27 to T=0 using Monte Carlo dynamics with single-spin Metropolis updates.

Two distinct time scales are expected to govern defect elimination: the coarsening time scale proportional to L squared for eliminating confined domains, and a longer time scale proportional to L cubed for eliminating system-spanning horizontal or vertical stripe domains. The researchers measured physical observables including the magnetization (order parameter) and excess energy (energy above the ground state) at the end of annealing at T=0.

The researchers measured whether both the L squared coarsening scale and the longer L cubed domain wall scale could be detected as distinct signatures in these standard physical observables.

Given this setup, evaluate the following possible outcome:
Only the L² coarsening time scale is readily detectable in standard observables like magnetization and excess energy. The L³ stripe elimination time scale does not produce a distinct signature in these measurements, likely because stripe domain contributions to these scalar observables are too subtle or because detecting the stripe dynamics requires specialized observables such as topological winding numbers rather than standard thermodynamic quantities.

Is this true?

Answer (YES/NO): NO